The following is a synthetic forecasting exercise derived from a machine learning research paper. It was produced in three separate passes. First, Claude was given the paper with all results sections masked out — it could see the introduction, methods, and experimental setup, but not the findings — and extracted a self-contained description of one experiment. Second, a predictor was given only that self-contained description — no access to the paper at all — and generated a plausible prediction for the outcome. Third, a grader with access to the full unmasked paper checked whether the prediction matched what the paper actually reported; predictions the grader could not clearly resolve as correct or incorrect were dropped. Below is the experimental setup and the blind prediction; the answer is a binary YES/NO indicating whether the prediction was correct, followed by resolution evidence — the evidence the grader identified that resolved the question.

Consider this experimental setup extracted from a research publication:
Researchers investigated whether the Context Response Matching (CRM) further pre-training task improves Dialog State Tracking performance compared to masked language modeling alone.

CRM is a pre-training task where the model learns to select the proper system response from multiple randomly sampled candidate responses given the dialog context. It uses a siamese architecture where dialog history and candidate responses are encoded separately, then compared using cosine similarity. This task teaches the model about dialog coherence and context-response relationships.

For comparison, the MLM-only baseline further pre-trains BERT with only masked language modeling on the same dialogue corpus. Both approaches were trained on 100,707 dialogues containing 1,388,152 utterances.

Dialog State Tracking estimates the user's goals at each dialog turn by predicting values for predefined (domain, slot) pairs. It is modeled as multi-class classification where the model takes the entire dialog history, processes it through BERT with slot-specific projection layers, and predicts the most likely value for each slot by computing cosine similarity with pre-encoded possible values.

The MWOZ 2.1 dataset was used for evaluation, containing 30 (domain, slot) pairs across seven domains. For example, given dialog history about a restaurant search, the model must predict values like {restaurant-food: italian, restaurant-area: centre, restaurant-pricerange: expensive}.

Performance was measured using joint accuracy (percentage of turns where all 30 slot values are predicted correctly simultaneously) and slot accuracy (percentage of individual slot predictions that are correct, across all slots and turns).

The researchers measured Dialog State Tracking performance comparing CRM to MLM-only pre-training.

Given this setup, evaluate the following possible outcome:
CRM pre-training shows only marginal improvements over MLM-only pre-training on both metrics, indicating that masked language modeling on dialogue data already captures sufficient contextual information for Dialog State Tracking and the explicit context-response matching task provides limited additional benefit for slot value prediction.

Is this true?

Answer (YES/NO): YES